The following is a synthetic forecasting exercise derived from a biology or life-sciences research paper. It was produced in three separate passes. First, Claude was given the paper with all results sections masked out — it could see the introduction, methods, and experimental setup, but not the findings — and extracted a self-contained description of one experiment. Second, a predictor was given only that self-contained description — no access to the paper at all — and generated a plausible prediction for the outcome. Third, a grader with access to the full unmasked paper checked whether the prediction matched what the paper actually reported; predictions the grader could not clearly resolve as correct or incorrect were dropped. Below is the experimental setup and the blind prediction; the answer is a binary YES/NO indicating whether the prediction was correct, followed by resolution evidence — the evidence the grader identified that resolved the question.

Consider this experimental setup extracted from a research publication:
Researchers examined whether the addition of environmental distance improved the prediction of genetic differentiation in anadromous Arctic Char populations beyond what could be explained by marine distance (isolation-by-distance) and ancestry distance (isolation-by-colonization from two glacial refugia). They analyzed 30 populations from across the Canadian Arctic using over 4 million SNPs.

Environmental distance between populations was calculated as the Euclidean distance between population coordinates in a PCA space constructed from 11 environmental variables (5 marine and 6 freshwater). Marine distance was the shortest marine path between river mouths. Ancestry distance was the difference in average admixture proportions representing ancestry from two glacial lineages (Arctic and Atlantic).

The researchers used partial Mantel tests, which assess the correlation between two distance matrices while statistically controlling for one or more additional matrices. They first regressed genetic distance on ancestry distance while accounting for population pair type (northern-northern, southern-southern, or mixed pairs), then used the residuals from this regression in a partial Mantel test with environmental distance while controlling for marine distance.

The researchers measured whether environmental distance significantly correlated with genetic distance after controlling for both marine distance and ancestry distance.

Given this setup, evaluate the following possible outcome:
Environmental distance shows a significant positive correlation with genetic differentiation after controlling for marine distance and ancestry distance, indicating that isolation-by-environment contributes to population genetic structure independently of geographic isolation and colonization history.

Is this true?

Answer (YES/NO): YES